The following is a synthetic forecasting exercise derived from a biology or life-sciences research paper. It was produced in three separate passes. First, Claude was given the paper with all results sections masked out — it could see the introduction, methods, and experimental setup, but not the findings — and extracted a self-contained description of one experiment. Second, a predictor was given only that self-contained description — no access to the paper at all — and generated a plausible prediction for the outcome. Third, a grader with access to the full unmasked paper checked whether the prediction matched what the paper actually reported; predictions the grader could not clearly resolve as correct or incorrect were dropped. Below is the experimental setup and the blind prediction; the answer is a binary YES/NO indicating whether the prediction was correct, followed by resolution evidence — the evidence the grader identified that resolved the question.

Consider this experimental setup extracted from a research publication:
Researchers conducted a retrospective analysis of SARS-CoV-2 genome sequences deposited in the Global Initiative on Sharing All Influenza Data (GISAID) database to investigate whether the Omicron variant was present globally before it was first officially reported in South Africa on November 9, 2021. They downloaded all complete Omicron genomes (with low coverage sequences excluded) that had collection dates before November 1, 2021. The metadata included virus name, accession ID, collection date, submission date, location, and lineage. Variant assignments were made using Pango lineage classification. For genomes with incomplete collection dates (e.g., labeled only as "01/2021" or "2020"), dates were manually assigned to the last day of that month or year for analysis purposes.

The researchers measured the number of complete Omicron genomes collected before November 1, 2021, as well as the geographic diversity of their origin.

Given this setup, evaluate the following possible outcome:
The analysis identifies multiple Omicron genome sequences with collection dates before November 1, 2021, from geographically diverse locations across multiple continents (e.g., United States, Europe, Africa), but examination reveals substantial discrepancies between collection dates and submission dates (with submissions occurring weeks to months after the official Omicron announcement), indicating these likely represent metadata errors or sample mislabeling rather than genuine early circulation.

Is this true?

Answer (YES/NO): NO